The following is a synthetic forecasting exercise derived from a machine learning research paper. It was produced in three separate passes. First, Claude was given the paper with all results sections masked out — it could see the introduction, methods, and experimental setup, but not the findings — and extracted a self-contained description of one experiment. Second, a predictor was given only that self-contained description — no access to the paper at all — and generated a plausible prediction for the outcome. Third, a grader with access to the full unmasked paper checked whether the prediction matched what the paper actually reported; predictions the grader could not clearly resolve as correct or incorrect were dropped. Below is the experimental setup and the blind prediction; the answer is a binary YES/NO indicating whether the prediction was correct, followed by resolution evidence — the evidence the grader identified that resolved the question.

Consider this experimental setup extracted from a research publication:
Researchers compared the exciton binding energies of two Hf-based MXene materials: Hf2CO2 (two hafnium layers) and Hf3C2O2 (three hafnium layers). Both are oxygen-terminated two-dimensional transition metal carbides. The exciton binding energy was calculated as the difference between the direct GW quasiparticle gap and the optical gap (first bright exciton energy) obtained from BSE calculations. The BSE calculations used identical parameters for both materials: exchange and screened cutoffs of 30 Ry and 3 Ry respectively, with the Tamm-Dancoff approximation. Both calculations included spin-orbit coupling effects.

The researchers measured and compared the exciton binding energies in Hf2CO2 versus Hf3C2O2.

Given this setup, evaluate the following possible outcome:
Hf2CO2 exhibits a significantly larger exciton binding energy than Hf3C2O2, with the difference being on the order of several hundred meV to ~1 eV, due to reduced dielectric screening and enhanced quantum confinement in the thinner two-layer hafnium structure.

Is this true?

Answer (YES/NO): NO